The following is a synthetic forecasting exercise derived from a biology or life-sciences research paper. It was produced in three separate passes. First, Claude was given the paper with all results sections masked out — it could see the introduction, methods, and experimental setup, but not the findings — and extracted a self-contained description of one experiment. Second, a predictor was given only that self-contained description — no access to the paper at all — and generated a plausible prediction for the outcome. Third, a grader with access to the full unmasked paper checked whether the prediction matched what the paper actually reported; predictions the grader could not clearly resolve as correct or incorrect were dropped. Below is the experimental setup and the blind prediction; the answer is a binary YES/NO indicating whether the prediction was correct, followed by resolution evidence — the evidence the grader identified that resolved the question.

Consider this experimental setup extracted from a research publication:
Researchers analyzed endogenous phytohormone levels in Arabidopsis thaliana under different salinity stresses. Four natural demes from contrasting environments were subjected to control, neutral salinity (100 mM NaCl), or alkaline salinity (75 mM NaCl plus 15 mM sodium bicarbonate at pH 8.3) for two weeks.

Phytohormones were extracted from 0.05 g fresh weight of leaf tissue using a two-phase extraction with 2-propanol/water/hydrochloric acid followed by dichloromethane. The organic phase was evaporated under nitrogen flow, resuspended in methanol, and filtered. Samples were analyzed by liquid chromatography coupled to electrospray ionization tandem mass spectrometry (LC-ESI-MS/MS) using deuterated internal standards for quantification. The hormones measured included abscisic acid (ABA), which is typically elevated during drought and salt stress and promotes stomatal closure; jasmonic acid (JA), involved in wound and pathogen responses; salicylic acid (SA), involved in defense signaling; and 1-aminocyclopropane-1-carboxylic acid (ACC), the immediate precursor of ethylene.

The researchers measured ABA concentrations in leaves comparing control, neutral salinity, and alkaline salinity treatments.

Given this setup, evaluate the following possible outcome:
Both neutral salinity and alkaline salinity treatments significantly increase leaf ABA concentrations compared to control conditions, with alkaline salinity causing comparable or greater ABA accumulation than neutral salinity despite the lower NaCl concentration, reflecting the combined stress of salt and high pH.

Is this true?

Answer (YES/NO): NO